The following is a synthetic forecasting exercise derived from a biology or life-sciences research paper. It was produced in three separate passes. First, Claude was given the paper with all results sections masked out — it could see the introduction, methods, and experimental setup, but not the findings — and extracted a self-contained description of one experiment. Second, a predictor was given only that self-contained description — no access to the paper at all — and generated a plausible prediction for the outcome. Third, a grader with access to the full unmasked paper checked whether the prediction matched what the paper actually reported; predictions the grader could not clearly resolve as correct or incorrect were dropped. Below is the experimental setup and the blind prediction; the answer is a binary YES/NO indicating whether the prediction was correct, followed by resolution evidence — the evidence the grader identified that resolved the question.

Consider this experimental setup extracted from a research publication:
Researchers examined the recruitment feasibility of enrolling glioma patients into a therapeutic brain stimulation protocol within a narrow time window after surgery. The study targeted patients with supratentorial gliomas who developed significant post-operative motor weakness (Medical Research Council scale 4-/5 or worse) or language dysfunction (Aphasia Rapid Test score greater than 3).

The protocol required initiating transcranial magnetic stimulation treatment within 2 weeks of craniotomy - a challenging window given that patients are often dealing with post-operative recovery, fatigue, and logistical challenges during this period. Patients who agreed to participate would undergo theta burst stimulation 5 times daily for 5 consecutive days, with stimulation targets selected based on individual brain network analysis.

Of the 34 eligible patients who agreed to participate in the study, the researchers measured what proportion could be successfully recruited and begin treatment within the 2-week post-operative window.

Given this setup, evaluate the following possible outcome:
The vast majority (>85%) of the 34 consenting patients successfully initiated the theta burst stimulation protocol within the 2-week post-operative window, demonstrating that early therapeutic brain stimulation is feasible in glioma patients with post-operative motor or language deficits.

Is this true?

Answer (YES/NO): YES